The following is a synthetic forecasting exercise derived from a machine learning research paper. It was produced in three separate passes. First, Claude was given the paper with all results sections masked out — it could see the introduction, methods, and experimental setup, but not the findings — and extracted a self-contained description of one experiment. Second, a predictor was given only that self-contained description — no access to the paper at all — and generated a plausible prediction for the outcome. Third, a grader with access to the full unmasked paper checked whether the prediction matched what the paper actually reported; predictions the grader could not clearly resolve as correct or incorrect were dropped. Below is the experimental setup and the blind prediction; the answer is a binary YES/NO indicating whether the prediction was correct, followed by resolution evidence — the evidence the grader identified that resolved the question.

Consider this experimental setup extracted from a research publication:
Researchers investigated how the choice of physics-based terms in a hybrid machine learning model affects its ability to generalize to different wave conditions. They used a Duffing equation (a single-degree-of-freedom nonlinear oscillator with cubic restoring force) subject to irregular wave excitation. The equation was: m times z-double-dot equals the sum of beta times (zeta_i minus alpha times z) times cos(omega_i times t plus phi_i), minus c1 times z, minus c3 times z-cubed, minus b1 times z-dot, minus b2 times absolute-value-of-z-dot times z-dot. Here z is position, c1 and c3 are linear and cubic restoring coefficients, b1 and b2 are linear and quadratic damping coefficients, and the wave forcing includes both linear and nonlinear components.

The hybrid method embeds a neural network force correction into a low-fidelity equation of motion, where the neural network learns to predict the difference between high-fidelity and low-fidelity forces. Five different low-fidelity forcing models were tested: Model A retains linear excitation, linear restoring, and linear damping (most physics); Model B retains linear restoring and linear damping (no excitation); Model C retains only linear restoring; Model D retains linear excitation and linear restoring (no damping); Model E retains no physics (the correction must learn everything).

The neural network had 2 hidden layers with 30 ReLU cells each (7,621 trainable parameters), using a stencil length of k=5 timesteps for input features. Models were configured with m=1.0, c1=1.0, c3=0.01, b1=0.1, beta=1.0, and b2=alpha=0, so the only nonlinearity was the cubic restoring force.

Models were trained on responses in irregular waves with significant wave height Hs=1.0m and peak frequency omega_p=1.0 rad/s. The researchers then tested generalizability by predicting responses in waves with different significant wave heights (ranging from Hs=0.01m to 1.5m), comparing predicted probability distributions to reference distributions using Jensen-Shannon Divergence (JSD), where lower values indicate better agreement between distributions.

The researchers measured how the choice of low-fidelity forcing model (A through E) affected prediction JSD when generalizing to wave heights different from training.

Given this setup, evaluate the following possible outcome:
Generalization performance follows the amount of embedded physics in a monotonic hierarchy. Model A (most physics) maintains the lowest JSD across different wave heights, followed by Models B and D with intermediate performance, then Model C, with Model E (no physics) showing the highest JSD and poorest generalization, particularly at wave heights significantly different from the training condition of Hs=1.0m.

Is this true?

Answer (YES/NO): NO